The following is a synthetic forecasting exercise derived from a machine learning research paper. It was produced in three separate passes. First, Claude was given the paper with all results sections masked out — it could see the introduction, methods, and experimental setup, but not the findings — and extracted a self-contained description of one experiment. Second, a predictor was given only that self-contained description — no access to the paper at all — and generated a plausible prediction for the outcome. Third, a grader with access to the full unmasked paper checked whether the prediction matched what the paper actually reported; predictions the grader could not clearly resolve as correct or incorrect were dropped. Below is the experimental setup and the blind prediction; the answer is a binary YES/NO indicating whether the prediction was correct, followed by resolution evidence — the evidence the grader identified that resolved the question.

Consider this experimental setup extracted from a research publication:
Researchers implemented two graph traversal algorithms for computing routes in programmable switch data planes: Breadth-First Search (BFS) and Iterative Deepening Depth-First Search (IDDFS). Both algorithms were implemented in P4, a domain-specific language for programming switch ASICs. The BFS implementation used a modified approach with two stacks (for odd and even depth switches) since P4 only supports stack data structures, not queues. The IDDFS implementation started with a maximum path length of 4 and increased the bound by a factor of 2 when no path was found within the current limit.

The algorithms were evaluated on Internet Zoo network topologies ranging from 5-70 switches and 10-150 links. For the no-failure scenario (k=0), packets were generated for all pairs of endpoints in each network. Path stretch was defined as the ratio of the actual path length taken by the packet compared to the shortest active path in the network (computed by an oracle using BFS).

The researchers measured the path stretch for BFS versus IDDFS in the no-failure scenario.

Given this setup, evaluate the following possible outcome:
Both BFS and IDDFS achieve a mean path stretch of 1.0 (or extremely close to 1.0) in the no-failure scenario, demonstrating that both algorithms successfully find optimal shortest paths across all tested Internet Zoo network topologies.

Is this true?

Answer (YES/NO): NO